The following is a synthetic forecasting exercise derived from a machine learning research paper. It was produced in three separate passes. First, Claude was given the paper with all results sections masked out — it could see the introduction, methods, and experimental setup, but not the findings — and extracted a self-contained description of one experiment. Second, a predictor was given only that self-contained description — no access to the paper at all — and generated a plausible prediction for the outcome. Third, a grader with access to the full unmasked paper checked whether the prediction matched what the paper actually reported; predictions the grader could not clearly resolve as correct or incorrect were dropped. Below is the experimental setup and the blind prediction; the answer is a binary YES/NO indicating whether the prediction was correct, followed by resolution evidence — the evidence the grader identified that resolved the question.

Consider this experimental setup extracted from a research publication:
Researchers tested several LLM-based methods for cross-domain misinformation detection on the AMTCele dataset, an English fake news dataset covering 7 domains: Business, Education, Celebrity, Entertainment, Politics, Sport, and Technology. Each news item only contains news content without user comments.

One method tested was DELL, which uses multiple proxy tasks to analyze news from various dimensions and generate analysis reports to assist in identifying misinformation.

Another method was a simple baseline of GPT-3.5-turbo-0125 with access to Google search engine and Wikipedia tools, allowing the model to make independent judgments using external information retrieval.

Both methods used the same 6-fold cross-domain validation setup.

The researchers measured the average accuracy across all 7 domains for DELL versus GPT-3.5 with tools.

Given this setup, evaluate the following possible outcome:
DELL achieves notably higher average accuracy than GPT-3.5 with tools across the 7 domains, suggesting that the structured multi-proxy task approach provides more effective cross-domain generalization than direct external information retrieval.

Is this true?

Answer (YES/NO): YES